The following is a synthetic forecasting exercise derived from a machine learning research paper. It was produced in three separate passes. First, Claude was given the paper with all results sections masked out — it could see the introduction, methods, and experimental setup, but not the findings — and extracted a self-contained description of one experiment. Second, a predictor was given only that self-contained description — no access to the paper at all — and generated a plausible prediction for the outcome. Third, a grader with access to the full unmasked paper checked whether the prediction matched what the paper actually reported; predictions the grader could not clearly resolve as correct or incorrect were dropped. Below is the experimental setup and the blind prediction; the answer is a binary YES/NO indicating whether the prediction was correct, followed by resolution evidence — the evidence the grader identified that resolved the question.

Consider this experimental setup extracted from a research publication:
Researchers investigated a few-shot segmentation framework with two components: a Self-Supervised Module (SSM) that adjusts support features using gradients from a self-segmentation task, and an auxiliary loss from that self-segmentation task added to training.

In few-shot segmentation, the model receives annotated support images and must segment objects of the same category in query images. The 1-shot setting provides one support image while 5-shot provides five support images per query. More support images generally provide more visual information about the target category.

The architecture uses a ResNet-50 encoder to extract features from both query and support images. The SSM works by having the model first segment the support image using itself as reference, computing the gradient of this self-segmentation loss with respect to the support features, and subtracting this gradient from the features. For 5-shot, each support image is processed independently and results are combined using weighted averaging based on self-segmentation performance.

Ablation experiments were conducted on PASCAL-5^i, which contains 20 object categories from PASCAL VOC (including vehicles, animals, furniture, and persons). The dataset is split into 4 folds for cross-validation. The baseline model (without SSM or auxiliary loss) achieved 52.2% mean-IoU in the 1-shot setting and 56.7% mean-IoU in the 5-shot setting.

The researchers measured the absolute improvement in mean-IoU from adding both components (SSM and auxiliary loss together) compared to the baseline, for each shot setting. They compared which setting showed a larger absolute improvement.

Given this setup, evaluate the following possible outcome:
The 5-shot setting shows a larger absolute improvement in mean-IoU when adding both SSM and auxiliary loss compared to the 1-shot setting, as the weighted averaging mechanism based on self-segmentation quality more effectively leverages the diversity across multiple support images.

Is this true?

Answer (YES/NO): NO